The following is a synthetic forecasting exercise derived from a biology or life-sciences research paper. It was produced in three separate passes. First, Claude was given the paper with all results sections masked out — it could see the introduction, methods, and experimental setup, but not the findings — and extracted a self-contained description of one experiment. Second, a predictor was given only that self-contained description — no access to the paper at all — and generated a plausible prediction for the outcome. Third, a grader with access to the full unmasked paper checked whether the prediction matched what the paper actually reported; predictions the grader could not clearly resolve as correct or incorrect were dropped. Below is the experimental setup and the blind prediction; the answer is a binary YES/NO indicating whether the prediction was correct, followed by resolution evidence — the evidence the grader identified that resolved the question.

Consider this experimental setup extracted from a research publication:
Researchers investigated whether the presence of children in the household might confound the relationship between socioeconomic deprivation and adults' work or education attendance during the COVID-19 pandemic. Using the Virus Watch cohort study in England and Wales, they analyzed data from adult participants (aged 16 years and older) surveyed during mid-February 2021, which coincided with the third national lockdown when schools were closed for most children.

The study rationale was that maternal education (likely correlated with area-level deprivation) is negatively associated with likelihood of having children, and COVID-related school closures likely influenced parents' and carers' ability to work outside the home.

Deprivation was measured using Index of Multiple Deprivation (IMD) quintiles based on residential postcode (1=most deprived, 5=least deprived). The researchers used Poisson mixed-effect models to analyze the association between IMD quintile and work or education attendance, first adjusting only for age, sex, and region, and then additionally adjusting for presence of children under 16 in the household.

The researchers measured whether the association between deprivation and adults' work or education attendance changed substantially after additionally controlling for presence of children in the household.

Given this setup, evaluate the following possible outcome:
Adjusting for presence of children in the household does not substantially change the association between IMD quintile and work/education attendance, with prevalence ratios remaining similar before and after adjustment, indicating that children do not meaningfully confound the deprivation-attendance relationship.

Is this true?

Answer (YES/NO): NO